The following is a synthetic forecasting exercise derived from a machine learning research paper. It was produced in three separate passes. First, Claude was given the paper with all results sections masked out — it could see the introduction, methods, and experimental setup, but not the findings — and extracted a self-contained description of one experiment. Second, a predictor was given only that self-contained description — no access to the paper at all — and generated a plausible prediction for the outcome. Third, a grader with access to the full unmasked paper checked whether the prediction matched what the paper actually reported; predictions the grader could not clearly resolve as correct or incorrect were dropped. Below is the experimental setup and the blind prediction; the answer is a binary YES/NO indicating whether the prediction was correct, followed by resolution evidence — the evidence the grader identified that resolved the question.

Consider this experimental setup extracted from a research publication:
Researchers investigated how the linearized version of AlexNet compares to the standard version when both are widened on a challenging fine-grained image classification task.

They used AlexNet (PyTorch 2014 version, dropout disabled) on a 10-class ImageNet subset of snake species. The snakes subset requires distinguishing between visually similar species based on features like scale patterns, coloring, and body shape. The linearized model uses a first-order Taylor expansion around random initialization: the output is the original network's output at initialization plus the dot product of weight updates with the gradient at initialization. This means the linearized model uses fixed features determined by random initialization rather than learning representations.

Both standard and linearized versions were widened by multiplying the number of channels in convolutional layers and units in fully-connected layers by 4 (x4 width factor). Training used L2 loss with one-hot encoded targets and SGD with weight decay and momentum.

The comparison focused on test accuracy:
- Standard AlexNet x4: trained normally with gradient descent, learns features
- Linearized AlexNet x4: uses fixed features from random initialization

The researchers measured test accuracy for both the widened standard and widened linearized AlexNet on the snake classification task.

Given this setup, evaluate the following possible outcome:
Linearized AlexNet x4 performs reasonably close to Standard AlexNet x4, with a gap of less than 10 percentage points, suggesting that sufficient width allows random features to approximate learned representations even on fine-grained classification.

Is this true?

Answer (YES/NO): NO